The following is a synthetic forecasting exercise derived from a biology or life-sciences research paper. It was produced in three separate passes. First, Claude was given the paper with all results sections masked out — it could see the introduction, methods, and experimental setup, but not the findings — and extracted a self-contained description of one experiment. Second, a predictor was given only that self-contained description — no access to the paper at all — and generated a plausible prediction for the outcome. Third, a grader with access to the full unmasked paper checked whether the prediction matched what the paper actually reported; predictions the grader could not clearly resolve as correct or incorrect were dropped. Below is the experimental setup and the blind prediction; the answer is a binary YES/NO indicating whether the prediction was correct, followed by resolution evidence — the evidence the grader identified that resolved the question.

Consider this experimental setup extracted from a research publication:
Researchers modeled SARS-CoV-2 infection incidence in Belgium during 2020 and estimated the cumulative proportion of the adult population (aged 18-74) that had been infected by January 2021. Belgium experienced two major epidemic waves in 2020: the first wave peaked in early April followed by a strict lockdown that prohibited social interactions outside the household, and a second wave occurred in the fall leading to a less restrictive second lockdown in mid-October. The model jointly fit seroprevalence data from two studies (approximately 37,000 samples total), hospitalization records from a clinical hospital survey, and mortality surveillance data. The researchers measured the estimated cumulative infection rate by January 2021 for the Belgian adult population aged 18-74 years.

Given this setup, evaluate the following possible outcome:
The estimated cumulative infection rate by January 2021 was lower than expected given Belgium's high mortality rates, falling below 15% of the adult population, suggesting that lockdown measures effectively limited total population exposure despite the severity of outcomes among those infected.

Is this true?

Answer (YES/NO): NO